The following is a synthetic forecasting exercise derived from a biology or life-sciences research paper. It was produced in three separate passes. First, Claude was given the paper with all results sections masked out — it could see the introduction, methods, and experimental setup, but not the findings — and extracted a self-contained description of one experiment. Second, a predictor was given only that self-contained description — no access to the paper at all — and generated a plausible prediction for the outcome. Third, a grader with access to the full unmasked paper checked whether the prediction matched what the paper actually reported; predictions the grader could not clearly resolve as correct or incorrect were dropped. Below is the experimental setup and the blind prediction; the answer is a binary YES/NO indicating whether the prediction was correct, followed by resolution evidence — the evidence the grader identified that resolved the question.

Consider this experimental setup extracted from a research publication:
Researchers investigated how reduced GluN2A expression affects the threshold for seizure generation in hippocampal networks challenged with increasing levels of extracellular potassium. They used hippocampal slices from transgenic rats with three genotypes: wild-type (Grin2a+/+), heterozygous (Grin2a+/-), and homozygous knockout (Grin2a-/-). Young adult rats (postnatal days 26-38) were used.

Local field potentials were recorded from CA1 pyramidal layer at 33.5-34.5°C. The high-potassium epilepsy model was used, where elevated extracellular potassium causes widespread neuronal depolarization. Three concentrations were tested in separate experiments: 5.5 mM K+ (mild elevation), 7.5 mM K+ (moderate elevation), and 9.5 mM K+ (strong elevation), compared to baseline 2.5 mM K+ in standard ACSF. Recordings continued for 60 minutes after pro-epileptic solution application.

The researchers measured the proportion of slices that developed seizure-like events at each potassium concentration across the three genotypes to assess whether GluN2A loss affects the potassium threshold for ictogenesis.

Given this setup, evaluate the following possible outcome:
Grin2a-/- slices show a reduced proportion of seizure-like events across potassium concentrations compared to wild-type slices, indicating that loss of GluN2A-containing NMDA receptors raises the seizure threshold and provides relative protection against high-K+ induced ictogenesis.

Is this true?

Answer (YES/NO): NO